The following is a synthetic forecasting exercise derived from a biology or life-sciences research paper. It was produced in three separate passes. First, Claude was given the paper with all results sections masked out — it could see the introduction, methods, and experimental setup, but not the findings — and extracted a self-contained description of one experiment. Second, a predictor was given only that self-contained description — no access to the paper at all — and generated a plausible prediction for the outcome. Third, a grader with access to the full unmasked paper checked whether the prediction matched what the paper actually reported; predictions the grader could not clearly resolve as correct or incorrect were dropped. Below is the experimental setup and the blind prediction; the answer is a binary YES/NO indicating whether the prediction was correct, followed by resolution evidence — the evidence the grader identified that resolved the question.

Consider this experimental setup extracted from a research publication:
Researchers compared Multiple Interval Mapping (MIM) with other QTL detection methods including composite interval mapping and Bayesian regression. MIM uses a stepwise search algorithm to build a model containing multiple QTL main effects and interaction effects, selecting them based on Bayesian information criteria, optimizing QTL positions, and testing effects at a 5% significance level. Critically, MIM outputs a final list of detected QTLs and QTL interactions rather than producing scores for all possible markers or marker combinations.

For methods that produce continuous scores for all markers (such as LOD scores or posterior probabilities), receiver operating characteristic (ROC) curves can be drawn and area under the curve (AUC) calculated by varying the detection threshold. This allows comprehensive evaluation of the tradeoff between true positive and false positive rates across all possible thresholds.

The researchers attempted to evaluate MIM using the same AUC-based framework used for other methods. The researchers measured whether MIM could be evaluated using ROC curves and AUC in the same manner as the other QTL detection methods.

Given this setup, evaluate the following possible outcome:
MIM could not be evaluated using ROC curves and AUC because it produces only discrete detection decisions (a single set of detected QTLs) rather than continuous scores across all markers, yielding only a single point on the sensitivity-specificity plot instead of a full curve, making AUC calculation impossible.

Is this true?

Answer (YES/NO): YES